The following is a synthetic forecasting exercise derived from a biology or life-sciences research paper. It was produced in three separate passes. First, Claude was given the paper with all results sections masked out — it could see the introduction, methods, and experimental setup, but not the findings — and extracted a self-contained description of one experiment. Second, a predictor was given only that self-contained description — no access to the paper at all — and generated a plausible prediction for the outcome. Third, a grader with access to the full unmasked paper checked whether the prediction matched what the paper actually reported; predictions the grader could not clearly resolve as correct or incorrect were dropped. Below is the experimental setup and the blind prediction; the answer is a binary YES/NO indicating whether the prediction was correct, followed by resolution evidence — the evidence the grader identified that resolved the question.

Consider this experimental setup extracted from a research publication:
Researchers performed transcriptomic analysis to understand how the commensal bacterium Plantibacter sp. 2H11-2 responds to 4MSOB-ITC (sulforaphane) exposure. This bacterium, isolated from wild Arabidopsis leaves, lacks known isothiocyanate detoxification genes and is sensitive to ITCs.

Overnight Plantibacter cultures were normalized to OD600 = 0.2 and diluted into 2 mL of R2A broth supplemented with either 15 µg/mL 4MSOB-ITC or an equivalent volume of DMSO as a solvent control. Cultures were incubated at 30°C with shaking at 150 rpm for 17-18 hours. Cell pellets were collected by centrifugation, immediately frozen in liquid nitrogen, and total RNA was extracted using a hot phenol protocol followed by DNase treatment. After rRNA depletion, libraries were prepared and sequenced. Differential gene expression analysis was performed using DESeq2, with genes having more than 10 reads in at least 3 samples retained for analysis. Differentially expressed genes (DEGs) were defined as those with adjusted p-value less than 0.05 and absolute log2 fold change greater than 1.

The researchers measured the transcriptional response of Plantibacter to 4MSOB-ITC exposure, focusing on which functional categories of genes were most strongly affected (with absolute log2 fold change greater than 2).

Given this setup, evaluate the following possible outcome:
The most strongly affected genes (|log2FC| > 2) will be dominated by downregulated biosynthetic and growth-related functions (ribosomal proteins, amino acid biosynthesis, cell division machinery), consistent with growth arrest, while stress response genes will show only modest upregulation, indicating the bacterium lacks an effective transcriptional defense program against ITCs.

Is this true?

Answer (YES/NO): NO